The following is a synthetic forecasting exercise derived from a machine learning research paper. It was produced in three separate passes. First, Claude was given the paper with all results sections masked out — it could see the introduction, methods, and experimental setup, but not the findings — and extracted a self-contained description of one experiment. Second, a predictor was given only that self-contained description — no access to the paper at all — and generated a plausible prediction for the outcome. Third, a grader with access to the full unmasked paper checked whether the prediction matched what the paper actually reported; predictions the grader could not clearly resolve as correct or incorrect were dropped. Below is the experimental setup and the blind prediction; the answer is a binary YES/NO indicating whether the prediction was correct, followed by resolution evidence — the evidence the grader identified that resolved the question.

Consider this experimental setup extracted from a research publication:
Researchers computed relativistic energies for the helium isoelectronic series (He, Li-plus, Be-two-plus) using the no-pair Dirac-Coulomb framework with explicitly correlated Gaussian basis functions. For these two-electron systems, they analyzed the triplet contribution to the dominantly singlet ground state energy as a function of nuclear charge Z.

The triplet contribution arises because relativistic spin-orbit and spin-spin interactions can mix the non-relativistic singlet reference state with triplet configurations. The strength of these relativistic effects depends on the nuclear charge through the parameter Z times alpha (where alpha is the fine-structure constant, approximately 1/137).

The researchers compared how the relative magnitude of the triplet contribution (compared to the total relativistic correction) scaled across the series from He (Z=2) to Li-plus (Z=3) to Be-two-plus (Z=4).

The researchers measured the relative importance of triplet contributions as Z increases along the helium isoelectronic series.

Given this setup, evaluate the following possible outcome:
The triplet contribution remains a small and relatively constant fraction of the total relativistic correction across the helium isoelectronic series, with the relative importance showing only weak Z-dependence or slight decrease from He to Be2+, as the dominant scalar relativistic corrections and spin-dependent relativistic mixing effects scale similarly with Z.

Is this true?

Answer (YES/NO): NO